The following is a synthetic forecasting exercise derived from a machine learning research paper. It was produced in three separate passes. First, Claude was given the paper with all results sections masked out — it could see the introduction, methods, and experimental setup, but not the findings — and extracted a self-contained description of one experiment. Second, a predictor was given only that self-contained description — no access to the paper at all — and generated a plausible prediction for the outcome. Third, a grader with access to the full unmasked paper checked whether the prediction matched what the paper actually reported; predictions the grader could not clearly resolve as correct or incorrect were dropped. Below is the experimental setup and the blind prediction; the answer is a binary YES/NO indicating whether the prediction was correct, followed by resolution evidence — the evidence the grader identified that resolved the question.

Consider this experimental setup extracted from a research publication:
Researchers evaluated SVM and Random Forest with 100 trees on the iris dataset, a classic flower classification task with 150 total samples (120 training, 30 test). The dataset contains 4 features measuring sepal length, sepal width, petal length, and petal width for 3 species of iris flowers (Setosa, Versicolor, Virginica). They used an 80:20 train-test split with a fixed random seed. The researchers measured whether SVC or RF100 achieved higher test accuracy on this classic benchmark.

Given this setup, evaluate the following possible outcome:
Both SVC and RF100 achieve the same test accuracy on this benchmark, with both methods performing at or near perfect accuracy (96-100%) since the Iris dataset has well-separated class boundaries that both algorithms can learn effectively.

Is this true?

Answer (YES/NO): NO